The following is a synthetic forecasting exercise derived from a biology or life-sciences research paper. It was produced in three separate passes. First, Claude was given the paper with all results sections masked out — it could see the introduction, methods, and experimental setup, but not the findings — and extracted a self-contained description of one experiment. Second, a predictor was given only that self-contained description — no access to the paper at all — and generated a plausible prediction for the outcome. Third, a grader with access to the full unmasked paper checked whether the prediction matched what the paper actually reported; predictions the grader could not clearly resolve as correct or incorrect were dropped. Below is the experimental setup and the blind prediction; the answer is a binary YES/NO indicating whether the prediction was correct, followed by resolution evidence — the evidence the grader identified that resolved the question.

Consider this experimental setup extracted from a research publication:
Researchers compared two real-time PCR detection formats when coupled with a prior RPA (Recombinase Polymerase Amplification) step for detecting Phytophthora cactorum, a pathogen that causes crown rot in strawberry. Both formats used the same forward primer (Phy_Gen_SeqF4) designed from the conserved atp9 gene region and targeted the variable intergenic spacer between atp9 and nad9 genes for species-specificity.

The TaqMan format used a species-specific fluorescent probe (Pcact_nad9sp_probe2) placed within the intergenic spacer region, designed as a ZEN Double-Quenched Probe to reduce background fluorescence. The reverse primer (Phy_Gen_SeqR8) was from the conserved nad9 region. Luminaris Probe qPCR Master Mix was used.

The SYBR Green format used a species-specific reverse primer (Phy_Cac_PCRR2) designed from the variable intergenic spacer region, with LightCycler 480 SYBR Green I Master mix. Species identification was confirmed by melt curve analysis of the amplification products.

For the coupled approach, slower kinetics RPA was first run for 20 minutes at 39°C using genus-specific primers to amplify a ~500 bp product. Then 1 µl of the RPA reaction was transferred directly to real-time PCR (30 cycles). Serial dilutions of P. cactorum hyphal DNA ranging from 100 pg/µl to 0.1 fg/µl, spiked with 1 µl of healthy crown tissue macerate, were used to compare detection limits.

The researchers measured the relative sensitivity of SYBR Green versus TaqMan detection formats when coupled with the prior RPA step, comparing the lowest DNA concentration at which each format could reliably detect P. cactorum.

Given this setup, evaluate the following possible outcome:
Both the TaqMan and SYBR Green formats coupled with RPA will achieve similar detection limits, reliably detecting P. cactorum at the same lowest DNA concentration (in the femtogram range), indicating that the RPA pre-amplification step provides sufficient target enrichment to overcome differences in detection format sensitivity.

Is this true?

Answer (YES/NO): YES